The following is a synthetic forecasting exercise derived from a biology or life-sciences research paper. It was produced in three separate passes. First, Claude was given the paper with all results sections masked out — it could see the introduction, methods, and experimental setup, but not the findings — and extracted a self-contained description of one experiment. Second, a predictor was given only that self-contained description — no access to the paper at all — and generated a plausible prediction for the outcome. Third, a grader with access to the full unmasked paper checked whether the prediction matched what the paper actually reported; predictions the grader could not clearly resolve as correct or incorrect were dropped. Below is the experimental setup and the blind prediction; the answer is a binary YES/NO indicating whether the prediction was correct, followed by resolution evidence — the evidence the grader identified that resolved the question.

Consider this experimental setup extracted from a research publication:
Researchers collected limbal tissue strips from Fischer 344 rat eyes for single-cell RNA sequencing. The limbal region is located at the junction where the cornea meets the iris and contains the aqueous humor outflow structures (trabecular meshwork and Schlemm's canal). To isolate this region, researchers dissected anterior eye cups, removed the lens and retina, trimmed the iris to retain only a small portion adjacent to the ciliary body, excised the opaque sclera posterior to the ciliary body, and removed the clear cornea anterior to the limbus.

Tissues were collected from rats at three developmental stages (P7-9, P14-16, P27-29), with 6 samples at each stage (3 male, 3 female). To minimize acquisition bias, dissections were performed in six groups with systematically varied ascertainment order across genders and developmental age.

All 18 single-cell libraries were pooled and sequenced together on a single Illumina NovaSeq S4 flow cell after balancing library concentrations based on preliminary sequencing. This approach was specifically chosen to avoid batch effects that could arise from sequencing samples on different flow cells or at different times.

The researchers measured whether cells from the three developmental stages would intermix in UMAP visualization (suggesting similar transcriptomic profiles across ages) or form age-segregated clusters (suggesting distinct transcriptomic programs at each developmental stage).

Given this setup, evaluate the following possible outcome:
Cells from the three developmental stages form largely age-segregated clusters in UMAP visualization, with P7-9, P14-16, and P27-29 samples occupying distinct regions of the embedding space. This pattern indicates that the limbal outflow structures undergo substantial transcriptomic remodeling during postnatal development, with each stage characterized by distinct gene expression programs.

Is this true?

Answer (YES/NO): NO